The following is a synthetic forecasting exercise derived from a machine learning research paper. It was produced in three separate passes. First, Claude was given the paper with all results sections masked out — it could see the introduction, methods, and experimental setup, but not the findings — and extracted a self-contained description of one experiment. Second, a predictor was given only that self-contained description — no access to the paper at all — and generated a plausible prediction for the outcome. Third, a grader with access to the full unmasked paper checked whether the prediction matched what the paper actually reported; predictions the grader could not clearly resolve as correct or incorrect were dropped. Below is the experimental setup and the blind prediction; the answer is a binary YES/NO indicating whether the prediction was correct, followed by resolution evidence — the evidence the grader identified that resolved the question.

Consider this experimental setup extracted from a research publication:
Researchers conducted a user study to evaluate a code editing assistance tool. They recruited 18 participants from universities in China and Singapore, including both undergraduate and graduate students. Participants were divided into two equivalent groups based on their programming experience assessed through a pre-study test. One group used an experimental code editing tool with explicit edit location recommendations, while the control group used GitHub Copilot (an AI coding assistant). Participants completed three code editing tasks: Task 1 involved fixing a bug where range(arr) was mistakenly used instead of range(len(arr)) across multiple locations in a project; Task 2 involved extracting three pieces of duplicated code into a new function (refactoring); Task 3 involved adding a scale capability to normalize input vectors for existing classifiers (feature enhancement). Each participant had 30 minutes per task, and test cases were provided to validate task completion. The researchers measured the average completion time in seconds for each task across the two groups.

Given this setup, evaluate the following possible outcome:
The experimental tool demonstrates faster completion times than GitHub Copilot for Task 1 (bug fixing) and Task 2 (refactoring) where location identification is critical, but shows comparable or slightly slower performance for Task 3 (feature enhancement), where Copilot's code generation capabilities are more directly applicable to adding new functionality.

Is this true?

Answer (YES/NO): NO